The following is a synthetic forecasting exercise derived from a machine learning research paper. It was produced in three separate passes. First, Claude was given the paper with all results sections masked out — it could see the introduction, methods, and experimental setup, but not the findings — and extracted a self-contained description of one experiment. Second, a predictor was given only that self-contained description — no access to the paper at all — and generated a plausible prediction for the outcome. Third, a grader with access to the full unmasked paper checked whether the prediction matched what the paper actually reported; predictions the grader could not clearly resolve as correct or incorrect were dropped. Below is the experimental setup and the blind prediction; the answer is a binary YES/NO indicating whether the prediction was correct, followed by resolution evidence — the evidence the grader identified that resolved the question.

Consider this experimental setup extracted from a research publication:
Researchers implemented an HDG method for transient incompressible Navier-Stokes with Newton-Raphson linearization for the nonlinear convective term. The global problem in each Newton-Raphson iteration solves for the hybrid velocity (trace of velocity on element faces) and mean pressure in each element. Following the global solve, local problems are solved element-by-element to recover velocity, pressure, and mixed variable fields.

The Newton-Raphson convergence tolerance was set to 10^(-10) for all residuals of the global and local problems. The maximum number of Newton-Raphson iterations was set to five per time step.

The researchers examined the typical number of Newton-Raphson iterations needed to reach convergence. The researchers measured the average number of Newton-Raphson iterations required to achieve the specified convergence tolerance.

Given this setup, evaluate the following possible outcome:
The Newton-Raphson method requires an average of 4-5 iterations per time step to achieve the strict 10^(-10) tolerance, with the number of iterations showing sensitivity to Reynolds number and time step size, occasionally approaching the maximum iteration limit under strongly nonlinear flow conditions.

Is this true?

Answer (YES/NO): NO